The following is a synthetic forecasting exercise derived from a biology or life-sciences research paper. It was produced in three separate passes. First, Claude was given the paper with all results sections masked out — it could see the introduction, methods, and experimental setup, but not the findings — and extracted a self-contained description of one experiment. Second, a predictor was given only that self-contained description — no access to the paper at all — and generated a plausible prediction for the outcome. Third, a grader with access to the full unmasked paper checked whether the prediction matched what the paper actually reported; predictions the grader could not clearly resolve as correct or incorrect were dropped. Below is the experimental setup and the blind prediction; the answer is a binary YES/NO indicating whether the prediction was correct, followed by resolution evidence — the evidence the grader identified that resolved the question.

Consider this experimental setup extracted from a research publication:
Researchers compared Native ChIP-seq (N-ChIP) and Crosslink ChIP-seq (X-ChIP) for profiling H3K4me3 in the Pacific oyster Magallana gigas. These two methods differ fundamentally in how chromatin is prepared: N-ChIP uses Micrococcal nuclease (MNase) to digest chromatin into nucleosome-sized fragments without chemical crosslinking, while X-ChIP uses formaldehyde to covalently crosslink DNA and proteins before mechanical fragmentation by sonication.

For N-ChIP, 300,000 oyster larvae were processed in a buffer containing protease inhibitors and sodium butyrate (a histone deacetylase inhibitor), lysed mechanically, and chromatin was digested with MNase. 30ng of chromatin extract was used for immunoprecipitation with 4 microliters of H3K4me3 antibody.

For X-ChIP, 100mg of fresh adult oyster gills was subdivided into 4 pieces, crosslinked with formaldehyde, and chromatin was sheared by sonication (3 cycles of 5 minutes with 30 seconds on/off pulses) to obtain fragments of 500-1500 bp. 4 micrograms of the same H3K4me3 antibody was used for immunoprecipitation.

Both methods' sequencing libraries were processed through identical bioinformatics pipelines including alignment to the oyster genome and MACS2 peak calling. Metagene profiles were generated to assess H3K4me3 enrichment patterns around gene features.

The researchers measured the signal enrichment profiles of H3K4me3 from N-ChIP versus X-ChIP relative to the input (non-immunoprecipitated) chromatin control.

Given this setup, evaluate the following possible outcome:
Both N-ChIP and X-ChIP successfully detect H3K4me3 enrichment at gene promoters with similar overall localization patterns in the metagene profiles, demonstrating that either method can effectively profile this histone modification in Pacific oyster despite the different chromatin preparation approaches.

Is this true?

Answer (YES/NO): NO